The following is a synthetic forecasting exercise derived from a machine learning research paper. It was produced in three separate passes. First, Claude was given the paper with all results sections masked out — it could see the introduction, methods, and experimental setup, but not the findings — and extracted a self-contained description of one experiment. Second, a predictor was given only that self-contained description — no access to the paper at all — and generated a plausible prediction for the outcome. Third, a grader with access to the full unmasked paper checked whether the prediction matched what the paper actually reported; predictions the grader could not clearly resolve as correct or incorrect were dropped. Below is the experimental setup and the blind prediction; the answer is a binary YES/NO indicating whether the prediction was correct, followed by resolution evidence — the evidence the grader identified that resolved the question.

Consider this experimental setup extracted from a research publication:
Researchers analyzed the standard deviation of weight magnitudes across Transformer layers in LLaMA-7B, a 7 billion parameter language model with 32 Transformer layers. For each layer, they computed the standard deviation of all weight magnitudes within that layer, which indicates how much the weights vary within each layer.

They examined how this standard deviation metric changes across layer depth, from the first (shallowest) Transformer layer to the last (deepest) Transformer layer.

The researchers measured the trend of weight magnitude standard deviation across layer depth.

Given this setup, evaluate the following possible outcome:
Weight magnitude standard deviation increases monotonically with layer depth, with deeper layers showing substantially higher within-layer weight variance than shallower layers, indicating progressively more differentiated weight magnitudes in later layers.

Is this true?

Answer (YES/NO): NO